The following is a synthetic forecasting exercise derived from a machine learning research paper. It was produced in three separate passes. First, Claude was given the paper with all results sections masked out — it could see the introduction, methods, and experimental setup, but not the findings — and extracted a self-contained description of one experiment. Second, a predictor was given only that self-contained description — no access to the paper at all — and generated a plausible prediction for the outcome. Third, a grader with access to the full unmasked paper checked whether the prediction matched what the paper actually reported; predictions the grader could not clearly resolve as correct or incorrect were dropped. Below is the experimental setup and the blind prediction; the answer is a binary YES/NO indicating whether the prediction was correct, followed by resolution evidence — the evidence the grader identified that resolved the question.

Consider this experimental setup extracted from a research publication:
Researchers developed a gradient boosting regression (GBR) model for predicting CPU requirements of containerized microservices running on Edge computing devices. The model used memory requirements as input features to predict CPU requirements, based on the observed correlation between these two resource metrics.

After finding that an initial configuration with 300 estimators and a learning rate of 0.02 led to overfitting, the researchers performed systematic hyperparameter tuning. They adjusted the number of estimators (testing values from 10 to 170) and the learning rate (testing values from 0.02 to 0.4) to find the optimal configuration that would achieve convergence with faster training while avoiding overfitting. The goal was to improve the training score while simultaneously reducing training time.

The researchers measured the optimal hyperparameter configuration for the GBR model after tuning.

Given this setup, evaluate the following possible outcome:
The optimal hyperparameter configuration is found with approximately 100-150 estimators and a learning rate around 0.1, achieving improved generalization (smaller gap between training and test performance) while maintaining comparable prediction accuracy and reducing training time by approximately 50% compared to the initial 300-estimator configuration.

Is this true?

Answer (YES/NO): NO